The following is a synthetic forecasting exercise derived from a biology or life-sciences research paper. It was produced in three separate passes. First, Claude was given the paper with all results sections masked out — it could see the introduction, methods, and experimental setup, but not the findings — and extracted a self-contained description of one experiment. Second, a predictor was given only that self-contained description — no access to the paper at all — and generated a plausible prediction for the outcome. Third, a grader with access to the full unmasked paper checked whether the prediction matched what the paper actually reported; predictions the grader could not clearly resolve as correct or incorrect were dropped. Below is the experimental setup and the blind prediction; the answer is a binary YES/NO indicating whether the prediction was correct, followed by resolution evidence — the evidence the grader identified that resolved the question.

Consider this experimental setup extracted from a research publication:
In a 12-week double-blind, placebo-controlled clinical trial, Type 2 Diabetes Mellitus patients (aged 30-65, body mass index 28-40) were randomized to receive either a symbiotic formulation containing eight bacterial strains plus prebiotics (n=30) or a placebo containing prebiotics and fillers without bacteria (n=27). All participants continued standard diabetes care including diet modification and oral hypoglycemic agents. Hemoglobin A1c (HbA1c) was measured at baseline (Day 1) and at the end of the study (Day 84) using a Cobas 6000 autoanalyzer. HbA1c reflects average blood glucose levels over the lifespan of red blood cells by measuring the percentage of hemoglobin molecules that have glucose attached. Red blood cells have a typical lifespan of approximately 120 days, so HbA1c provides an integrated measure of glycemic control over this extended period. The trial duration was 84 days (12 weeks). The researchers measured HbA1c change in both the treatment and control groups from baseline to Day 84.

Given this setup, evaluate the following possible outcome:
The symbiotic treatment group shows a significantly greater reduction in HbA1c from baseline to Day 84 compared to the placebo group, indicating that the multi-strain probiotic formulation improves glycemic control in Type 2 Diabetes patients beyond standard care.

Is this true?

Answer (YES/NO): NO